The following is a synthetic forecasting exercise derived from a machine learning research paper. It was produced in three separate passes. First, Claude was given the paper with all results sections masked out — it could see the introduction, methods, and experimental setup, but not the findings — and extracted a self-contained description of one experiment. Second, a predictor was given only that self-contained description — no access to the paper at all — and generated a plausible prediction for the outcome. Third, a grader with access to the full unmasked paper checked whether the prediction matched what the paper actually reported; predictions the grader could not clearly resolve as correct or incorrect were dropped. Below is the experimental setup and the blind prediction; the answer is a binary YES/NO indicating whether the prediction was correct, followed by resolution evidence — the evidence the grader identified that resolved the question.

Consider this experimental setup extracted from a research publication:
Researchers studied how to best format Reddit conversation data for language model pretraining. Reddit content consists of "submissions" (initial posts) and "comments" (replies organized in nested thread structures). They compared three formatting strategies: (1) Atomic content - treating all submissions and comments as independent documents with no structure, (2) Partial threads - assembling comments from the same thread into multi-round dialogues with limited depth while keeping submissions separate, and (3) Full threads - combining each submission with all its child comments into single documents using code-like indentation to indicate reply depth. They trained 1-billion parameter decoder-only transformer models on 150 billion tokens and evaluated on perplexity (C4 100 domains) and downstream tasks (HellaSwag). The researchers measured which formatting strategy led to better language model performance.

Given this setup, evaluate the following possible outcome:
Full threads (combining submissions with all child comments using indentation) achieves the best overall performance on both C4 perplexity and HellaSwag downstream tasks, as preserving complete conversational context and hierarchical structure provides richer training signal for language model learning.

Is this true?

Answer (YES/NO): NO